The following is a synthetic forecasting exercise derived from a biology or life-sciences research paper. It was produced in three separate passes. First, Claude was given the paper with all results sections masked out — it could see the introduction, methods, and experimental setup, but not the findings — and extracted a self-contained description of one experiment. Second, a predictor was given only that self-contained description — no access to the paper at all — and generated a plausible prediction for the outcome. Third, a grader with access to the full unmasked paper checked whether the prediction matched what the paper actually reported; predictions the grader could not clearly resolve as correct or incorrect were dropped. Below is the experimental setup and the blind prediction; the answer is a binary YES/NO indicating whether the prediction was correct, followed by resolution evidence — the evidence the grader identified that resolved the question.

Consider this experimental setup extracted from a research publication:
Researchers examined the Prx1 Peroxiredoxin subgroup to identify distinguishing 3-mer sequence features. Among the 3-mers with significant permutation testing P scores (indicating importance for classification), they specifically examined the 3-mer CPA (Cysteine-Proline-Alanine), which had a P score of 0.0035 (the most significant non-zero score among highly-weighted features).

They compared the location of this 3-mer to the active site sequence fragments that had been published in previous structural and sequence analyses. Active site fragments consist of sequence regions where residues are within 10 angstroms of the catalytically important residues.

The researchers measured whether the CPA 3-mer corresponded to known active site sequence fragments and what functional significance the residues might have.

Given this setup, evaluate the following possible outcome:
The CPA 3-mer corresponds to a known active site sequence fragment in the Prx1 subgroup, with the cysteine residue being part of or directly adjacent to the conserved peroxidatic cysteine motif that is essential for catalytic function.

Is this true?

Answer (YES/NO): NO